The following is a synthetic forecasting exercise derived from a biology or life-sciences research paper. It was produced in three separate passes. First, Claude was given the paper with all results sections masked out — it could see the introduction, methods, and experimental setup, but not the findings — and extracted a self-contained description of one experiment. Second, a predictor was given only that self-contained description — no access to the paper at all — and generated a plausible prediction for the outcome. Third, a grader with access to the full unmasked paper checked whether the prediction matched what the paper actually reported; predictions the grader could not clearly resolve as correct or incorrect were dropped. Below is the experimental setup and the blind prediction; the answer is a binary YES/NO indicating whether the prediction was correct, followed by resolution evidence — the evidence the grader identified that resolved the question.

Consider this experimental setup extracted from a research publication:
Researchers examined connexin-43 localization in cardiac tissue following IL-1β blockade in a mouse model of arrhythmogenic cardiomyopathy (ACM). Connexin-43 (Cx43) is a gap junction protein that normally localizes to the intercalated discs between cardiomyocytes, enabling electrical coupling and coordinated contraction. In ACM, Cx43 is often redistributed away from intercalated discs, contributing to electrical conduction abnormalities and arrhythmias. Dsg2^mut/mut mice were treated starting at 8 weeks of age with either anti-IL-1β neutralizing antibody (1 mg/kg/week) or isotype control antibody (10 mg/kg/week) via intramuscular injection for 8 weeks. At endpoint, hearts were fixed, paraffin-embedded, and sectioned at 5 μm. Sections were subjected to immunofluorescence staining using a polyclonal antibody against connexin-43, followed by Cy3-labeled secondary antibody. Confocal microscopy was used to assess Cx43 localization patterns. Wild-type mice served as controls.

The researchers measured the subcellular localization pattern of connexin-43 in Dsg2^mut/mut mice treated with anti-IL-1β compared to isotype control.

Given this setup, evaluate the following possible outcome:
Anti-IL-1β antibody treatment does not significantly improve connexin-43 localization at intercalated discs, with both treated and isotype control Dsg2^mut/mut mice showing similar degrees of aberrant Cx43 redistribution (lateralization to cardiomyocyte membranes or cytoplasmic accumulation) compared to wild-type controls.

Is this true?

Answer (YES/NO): NO